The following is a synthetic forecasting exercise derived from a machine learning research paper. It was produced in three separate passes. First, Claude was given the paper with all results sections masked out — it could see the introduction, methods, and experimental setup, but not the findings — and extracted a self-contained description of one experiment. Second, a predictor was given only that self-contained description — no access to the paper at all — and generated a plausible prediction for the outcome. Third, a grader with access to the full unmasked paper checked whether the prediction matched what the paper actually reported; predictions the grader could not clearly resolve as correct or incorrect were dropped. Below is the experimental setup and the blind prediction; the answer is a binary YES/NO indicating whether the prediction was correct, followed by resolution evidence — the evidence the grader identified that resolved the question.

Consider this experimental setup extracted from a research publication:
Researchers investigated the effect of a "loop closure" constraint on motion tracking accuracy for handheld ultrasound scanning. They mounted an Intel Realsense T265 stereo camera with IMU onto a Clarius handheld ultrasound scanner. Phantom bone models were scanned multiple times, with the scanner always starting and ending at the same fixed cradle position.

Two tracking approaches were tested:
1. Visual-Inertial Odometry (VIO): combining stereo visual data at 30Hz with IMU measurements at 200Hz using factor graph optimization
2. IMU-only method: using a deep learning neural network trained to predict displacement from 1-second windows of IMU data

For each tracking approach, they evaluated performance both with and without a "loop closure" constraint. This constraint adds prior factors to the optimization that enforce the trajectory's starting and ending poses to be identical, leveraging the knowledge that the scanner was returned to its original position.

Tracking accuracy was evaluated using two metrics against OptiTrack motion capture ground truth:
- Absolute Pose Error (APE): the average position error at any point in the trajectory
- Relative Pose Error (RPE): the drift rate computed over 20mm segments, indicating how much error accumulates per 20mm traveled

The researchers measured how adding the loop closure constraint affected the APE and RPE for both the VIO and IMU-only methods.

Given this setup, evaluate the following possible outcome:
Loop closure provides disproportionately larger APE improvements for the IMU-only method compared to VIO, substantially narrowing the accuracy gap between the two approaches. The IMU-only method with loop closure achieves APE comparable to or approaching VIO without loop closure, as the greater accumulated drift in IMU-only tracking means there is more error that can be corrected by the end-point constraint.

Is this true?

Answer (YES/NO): NO